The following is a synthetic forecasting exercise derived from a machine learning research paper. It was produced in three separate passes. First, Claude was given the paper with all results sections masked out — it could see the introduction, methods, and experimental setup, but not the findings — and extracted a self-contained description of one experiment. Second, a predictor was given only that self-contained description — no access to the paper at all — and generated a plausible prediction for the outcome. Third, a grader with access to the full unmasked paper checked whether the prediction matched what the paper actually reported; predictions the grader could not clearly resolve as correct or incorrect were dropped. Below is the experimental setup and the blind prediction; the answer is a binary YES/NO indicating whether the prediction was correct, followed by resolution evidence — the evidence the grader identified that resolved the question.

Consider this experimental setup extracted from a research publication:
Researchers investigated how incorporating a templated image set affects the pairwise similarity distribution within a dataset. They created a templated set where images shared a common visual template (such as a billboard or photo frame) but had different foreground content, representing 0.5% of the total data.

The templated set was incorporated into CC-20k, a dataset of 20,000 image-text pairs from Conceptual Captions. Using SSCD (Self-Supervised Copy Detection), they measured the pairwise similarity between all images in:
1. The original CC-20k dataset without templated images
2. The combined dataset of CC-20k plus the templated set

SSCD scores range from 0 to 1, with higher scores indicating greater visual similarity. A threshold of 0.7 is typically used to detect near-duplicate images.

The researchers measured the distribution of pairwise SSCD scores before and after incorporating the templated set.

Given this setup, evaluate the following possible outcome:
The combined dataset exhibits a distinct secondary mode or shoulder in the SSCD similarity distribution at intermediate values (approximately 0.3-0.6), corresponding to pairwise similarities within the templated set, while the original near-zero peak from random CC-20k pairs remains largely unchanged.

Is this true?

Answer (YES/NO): NO